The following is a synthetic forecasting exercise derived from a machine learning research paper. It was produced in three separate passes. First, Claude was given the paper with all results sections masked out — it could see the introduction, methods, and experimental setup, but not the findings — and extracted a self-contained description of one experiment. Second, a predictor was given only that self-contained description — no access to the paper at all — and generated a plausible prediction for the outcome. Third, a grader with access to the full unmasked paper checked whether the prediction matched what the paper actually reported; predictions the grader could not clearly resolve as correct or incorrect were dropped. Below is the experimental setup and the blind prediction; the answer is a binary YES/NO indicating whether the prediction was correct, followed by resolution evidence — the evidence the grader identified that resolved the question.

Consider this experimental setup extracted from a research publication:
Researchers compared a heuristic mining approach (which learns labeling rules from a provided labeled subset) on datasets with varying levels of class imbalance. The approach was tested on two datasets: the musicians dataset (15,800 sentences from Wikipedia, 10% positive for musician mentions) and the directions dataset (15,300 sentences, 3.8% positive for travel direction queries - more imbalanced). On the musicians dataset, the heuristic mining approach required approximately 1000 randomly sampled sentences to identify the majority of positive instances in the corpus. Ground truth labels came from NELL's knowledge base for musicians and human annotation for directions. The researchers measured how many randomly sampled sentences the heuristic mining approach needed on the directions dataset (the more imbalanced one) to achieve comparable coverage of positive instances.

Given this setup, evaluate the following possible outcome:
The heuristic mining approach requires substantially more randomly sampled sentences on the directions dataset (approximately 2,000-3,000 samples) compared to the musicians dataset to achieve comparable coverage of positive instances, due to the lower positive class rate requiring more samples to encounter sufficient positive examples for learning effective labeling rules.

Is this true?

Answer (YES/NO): NO